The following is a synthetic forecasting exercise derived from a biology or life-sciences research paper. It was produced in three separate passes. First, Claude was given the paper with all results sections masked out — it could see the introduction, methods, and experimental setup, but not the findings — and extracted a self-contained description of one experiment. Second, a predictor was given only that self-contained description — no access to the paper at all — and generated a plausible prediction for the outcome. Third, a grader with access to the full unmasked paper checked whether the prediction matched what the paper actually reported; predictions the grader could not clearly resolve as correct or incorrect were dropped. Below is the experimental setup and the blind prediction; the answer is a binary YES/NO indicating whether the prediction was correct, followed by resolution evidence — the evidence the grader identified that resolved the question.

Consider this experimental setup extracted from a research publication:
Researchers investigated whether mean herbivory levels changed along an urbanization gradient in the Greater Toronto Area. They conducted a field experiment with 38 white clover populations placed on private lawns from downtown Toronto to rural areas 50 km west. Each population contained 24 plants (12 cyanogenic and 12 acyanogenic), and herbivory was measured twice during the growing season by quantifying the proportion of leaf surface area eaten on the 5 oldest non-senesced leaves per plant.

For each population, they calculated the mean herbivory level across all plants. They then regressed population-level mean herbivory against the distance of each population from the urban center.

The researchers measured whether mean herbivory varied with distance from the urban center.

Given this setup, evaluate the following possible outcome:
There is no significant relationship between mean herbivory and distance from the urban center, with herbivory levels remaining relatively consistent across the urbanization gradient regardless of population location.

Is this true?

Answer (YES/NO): YES